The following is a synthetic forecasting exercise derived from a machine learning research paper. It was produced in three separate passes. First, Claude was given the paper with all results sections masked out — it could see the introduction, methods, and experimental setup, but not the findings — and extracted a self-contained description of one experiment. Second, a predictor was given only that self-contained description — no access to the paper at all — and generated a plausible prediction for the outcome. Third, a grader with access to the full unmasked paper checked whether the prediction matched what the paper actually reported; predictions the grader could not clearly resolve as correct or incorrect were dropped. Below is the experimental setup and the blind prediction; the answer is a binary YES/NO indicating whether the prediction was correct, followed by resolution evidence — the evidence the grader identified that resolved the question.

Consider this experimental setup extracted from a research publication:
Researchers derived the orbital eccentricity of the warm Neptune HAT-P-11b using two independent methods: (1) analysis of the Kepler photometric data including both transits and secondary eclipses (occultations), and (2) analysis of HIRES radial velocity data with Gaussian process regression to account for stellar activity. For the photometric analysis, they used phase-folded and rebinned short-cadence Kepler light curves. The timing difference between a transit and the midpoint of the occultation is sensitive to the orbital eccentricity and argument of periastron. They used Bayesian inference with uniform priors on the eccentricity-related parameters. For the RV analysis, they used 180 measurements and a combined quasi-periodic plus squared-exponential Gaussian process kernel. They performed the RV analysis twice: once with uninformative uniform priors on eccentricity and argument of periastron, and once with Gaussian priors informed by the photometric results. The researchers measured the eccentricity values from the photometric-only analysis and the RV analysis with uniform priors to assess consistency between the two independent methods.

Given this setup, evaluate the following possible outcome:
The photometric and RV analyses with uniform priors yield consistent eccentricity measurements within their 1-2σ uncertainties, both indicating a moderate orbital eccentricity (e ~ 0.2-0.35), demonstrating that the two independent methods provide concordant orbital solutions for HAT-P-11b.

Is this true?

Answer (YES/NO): YES